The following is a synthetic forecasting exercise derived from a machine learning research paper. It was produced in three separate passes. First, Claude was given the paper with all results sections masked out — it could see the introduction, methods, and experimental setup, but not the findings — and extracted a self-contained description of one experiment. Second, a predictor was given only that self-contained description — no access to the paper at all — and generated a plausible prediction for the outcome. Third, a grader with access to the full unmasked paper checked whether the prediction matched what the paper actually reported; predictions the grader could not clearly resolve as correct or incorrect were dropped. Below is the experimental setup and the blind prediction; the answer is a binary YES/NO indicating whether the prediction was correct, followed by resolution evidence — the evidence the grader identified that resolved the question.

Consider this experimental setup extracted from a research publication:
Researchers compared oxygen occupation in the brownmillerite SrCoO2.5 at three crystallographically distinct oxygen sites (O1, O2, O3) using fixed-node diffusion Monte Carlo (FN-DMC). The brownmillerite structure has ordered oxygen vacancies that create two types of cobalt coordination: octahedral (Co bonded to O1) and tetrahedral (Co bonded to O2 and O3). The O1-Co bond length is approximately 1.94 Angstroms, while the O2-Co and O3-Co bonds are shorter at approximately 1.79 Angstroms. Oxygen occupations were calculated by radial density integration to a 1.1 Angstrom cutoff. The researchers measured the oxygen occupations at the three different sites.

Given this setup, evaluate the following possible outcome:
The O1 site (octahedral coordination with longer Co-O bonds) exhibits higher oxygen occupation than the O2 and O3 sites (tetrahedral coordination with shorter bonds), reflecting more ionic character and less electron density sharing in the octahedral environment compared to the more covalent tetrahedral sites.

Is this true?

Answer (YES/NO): YES